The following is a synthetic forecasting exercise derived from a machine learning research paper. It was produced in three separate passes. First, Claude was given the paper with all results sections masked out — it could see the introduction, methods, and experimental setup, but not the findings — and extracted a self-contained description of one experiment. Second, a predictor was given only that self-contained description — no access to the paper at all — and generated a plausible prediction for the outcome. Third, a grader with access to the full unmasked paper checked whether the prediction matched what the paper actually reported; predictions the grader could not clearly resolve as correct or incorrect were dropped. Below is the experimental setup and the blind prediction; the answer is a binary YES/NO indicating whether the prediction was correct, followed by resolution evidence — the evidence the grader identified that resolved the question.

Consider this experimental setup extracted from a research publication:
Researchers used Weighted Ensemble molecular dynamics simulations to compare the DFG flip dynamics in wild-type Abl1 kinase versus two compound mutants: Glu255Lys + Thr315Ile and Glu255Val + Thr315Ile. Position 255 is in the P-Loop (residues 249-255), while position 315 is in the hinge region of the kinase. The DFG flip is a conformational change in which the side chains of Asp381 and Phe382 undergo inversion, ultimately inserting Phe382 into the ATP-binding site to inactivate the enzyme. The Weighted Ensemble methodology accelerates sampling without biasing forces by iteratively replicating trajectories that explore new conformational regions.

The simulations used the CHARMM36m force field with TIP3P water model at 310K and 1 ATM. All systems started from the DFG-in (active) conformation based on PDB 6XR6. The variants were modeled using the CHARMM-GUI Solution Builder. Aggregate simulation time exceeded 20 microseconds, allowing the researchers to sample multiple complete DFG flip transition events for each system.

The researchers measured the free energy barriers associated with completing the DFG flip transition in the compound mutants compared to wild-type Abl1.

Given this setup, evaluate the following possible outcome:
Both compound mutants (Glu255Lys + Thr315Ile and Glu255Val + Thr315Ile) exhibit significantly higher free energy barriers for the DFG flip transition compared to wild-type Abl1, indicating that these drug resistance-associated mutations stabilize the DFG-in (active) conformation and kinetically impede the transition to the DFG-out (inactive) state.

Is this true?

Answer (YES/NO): YES